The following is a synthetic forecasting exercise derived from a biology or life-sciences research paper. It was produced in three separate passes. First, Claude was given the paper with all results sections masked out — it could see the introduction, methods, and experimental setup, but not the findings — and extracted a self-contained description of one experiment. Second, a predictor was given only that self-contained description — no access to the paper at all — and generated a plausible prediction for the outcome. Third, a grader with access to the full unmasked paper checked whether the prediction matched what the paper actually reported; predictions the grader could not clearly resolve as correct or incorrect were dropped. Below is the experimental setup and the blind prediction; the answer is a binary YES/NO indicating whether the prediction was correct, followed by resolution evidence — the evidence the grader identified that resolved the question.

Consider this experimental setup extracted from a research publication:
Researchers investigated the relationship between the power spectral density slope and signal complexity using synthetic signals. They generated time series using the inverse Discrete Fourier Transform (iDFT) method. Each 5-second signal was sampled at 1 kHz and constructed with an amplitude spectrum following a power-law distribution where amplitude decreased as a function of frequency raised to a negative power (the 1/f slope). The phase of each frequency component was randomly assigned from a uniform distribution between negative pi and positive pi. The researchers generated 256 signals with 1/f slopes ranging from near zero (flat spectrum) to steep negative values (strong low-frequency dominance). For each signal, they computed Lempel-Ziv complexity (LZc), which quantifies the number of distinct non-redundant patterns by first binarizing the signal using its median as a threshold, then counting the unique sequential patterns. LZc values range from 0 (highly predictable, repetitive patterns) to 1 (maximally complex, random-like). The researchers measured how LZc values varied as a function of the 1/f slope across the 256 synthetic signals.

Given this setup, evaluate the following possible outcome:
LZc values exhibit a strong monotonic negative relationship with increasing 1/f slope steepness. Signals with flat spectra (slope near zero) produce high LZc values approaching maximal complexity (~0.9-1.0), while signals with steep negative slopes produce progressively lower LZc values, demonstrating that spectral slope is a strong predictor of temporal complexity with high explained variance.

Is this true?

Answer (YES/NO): YES